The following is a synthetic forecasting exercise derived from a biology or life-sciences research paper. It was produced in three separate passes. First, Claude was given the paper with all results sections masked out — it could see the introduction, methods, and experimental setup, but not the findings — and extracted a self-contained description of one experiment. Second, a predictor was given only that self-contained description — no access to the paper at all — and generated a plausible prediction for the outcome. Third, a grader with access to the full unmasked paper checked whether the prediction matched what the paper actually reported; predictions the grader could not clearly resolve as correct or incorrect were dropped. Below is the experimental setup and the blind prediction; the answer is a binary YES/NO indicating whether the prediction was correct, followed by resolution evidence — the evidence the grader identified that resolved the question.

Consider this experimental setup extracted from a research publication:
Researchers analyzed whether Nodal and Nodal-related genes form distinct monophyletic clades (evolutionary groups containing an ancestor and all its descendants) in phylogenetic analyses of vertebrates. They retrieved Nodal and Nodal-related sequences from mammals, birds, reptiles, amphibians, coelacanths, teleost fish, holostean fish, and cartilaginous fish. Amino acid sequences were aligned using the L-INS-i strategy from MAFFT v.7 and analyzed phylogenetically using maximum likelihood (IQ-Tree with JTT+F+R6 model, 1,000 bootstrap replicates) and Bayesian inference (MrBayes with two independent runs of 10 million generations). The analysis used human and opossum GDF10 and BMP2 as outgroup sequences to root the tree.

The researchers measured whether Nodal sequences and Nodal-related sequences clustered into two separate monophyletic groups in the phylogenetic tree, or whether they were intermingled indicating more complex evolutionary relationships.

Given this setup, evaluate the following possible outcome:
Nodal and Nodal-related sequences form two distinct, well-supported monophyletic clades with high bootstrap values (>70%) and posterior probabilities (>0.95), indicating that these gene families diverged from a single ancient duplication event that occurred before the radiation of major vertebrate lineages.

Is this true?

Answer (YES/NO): YES